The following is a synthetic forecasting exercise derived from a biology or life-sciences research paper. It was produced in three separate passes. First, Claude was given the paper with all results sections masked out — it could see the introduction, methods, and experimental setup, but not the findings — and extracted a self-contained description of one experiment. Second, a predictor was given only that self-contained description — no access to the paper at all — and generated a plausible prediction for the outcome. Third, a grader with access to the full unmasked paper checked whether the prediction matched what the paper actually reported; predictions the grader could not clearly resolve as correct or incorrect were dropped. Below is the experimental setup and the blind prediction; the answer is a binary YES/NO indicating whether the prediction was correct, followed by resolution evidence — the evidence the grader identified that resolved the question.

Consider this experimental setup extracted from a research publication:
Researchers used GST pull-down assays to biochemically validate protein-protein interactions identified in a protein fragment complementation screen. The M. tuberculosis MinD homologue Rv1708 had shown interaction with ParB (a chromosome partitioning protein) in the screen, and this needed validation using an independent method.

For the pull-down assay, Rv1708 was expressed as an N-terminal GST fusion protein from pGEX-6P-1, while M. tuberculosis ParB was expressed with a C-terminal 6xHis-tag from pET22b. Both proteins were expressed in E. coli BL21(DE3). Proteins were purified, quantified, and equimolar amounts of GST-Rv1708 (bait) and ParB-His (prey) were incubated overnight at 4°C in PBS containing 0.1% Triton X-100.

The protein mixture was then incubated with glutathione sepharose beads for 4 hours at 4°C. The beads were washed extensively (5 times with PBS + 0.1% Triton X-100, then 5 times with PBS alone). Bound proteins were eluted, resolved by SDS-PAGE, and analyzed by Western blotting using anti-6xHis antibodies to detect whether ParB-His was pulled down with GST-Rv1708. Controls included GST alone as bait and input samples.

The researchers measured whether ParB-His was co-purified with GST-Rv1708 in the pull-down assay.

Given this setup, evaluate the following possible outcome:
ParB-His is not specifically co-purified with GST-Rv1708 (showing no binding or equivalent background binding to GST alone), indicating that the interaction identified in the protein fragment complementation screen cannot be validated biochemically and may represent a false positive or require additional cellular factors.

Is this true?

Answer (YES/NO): NO